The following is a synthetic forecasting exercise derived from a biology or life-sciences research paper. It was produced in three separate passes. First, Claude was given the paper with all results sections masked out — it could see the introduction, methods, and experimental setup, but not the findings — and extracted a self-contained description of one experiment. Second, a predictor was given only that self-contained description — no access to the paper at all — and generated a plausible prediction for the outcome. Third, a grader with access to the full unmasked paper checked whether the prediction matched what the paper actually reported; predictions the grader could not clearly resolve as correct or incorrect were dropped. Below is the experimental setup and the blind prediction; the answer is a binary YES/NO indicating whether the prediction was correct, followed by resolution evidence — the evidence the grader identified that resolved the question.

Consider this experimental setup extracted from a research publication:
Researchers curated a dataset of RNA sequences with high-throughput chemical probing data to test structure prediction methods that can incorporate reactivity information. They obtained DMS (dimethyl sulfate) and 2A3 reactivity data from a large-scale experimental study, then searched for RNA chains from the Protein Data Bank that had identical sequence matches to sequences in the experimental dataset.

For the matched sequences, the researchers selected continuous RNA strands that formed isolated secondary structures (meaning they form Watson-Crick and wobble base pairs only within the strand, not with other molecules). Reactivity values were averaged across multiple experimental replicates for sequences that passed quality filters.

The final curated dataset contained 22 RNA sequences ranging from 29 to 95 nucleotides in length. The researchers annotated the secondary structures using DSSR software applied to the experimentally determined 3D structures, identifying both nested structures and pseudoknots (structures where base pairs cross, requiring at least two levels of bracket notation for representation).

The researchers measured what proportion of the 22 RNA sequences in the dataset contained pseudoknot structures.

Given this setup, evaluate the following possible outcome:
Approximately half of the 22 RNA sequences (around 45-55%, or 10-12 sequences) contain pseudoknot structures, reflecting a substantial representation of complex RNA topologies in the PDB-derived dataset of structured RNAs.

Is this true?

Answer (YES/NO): NO